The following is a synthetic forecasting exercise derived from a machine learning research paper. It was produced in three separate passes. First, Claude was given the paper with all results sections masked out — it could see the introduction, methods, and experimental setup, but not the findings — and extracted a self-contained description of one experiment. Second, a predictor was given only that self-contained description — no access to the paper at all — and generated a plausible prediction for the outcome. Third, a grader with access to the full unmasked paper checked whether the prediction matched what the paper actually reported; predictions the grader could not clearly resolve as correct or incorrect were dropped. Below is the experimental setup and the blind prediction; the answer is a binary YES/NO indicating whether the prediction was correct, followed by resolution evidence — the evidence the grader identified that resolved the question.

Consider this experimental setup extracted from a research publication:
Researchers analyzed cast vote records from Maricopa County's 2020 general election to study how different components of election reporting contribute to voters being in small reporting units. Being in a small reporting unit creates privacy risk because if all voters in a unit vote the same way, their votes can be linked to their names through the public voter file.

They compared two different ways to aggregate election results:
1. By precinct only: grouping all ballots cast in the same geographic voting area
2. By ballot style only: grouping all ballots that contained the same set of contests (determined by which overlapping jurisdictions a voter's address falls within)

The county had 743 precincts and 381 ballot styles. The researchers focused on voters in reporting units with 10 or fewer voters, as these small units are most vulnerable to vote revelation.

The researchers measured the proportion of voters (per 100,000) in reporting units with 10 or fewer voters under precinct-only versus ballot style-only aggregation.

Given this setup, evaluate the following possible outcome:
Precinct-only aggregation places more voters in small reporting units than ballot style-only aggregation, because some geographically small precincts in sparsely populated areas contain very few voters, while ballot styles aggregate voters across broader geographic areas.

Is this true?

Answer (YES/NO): NO